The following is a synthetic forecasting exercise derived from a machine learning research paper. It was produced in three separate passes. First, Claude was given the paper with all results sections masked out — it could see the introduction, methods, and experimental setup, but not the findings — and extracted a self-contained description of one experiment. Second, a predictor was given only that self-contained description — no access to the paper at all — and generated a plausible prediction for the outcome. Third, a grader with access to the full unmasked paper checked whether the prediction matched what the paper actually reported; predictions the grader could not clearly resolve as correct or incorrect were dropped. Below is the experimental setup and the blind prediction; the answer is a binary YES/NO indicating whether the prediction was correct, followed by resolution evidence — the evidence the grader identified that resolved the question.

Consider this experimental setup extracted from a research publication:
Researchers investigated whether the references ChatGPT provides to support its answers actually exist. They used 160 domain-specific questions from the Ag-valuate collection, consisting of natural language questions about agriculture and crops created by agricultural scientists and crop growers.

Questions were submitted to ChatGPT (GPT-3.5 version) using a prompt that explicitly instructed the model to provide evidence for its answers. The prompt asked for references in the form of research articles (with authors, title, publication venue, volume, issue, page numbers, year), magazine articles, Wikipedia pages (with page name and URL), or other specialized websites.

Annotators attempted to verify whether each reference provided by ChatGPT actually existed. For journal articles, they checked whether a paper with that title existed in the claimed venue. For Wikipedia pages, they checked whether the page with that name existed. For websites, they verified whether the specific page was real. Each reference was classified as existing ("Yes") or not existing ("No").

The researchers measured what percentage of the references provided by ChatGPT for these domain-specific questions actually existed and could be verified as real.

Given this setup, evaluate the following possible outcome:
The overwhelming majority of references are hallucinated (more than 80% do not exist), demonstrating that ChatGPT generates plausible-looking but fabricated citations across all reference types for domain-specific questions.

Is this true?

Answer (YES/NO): YES